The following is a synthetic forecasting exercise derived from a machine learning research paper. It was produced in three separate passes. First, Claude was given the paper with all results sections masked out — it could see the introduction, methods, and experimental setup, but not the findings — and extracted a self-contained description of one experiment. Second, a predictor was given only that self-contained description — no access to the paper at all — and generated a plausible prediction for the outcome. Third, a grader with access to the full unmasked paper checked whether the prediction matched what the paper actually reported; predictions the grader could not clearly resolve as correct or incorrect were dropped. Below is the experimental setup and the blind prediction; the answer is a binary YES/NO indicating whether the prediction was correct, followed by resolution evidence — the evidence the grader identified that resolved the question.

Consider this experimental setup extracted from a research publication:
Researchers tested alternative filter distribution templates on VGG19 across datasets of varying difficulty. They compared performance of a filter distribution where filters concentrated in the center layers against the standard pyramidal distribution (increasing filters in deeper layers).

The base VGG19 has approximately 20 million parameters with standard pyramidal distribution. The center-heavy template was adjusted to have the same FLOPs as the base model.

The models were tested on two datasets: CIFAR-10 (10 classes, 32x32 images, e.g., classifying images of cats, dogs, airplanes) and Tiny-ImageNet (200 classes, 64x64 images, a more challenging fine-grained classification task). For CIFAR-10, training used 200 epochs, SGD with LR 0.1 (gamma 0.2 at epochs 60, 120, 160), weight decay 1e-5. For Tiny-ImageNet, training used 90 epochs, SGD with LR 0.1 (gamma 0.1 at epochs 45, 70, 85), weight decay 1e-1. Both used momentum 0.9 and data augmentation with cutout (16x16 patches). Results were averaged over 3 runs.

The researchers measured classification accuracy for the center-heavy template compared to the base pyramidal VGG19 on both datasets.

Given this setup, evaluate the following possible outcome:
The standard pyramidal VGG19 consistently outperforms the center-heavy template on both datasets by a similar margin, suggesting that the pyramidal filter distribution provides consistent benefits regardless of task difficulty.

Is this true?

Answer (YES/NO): NO